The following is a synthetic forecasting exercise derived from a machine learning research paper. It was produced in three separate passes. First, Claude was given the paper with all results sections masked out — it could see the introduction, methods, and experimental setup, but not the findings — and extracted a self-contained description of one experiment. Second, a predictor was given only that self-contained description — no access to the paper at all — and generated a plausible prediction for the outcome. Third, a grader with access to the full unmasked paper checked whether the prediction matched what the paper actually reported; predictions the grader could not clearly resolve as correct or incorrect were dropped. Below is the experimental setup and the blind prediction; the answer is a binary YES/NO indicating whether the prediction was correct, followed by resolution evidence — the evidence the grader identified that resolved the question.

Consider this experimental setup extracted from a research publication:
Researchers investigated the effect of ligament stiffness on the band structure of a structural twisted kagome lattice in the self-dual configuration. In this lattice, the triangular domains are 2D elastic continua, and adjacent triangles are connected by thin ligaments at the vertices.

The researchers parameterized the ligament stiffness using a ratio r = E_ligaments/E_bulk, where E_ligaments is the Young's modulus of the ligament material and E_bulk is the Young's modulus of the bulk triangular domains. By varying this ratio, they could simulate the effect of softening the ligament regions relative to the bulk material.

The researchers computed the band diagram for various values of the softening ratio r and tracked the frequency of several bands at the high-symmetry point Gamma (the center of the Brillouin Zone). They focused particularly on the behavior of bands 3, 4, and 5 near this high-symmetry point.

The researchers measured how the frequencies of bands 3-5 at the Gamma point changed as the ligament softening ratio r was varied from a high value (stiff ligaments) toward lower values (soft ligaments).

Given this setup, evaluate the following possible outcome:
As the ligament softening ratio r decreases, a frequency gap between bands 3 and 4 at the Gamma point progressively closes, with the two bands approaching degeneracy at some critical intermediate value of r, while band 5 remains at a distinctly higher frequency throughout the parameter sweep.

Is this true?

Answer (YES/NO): NO